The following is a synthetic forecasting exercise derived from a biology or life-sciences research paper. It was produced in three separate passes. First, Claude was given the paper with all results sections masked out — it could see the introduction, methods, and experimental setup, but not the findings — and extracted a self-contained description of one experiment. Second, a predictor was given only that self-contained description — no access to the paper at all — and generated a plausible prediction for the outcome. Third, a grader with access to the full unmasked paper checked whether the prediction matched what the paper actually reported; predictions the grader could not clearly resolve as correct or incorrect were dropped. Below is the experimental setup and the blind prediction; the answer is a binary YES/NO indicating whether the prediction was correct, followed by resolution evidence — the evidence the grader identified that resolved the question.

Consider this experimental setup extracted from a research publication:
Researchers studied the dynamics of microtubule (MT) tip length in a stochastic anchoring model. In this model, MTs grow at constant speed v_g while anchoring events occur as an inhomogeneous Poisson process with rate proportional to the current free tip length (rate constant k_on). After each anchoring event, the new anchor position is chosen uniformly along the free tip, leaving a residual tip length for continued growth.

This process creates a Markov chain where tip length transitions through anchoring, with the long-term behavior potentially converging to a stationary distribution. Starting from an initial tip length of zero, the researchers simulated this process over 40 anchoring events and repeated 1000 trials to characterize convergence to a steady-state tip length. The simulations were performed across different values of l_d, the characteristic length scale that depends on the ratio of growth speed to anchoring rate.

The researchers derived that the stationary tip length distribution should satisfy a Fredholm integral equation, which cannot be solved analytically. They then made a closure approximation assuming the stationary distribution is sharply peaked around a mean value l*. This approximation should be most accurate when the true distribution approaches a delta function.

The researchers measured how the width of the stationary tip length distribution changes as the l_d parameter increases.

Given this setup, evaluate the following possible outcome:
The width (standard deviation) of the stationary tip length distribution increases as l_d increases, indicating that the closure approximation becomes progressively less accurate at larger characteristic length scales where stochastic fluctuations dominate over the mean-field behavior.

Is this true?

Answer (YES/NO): YES